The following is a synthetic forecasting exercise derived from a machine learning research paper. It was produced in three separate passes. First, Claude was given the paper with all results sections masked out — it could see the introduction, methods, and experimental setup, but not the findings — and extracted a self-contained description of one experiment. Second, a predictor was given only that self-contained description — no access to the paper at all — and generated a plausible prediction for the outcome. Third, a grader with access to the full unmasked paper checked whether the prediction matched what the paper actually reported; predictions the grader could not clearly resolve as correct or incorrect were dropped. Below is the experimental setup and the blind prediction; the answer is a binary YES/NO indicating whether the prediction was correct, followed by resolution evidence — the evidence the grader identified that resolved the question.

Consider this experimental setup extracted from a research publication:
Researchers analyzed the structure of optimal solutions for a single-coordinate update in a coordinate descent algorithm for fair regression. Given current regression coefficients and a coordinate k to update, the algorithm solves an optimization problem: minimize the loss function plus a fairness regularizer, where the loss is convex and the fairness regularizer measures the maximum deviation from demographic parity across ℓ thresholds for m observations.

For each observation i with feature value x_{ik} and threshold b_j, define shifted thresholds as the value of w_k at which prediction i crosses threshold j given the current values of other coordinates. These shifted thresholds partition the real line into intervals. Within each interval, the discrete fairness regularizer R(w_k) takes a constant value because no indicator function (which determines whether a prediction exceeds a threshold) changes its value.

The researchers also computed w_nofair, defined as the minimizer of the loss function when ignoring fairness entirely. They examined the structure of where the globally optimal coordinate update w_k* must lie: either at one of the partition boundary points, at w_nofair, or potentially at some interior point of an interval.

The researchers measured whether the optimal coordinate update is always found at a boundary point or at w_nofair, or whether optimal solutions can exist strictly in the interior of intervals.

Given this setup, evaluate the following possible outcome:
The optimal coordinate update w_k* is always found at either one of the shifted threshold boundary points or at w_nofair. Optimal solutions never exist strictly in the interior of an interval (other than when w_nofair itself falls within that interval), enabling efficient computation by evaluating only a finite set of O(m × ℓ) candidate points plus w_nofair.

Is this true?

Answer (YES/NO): YES